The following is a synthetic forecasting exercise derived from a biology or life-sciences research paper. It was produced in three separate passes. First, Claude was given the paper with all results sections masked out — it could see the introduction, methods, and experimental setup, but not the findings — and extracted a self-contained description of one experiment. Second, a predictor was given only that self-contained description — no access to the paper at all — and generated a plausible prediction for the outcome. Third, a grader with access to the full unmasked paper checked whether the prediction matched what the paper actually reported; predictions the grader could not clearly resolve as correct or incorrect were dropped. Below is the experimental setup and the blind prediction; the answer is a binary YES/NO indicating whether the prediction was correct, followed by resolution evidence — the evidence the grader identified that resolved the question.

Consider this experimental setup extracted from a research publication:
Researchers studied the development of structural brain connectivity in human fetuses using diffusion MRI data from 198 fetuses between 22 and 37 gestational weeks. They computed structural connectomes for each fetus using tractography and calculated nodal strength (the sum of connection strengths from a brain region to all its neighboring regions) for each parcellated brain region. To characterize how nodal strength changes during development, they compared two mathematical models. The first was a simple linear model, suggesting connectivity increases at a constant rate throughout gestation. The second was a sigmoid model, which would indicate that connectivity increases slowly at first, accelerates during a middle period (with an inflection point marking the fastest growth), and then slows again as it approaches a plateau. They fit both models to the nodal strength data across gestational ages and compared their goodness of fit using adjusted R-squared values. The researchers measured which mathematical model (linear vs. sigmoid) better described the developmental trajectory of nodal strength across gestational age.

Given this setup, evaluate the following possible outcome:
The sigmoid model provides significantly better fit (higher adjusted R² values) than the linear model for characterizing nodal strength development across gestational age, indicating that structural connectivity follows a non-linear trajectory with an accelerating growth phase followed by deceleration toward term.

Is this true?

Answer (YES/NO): YES